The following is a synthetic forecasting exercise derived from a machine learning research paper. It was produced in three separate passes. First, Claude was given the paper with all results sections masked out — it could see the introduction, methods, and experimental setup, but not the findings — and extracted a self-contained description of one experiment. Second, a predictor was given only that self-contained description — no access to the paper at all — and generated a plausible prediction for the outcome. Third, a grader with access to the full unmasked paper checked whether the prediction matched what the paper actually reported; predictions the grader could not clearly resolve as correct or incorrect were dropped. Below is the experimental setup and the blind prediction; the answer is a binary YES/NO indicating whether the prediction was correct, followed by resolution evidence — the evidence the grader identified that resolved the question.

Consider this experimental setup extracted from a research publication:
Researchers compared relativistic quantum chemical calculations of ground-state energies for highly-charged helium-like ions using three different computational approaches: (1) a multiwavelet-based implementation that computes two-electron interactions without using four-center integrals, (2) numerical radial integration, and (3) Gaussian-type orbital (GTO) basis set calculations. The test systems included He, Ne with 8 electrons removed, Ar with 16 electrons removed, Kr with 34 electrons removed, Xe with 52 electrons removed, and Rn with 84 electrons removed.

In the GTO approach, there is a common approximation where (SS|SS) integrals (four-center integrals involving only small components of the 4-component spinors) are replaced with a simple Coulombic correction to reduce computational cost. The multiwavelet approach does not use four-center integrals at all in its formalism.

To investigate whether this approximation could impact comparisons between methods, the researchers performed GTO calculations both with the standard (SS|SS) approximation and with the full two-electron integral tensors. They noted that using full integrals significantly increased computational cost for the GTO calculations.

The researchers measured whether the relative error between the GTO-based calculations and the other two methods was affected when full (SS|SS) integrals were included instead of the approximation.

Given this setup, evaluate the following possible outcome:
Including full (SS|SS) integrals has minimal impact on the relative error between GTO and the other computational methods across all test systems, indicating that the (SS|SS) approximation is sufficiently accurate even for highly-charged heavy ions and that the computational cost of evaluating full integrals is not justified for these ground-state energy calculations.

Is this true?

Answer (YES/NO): YES